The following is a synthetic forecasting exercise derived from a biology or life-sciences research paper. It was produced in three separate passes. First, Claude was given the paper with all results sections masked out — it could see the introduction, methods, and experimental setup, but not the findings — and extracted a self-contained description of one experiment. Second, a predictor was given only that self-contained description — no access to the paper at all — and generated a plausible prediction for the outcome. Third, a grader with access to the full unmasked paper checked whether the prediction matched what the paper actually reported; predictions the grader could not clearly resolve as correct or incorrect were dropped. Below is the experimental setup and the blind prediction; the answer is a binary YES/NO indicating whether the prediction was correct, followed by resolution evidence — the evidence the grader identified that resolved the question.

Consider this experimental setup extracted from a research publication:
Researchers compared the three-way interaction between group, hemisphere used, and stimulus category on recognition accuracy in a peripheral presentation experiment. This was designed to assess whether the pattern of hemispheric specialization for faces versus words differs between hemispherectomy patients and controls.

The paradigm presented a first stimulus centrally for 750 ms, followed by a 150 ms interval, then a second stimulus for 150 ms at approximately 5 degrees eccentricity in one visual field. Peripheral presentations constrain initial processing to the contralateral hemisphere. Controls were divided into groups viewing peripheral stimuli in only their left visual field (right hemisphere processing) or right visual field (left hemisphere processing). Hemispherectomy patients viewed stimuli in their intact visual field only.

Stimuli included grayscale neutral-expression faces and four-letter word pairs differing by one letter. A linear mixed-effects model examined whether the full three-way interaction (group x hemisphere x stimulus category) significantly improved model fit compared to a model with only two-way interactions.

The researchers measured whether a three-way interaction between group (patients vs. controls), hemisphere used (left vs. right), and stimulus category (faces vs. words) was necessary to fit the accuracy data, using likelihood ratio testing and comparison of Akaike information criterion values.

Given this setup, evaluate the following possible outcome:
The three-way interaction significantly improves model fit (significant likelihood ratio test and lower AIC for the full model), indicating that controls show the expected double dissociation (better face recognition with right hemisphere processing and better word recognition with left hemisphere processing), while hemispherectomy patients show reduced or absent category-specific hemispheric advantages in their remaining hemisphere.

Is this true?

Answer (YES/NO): NO